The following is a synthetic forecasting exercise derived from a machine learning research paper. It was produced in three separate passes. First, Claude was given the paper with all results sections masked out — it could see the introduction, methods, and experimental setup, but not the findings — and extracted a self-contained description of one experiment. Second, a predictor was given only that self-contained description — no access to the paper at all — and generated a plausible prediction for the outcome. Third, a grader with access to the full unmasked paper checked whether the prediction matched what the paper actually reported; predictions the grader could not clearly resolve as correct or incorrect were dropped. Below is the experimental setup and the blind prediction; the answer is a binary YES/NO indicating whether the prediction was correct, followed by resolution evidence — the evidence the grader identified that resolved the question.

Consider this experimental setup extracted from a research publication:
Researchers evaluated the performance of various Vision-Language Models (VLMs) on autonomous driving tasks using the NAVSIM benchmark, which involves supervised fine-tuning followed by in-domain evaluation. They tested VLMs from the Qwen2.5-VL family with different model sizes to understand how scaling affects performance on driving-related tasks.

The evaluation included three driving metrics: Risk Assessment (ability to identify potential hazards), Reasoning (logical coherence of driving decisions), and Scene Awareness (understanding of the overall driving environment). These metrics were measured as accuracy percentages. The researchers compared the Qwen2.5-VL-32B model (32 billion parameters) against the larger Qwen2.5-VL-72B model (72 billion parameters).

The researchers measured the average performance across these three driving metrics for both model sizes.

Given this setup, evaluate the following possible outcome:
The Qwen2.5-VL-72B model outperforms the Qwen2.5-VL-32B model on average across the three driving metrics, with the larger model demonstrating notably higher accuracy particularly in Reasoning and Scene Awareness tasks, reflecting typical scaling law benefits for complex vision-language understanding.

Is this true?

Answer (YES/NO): NO